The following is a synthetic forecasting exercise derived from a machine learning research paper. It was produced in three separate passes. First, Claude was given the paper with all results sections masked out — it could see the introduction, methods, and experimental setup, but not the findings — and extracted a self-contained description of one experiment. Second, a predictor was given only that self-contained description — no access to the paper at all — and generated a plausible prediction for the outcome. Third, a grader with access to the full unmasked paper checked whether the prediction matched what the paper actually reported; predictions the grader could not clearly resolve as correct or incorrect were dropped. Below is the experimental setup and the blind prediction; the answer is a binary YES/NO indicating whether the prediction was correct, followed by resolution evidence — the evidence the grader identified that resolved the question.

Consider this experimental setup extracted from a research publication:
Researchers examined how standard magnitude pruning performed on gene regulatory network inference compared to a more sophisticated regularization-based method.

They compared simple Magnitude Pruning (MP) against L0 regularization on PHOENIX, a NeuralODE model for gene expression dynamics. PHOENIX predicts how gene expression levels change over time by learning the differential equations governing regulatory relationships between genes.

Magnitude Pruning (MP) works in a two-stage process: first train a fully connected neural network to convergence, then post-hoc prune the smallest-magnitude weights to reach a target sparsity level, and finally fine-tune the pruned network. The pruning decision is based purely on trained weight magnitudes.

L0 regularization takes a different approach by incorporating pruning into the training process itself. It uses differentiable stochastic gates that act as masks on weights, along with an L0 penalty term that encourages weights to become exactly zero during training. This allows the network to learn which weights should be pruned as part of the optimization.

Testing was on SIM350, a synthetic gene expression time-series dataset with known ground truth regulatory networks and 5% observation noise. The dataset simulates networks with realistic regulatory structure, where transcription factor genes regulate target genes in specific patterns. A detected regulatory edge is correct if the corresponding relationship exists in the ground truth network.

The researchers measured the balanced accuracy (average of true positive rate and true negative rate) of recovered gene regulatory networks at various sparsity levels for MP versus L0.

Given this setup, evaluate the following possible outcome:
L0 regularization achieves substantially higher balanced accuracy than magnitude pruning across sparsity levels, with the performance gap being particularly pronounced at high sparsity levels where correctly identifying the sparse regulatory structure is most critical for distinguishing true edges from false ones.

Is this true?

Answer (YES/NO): NO